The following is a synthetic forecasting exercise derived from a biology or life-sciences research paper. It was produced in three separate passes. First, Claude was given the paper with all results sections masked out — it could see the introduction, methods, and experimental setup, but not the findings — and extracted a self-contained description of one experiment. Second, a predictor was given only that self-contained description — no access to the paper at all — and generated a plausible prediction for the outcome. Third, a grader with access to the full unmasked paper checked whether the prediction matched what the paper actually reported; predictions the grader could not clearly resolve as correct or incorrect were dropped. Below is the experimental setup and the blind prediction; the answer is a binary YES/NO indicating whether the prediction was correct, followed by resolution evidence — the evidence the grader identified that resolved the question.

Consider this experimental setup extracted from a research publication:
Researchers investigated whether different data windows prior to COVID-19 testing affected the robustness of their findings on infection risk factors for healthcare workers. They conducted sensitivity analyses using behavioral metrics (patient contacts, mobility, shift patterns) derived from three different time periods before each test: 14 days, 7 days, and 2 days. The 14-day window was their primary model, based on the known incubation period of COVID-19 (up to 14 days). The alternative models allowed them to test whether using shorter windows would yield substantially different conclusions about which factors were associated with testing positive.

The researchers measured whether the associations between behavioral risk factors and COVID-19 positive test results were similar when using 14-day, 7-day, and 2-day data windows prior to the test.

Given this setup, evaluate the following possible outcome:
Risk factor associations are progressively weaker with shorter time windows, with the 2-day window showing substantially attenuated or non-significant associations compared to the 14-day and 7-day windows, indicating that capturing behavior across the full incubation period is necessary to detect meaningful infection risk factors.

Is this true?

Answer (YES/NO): NO